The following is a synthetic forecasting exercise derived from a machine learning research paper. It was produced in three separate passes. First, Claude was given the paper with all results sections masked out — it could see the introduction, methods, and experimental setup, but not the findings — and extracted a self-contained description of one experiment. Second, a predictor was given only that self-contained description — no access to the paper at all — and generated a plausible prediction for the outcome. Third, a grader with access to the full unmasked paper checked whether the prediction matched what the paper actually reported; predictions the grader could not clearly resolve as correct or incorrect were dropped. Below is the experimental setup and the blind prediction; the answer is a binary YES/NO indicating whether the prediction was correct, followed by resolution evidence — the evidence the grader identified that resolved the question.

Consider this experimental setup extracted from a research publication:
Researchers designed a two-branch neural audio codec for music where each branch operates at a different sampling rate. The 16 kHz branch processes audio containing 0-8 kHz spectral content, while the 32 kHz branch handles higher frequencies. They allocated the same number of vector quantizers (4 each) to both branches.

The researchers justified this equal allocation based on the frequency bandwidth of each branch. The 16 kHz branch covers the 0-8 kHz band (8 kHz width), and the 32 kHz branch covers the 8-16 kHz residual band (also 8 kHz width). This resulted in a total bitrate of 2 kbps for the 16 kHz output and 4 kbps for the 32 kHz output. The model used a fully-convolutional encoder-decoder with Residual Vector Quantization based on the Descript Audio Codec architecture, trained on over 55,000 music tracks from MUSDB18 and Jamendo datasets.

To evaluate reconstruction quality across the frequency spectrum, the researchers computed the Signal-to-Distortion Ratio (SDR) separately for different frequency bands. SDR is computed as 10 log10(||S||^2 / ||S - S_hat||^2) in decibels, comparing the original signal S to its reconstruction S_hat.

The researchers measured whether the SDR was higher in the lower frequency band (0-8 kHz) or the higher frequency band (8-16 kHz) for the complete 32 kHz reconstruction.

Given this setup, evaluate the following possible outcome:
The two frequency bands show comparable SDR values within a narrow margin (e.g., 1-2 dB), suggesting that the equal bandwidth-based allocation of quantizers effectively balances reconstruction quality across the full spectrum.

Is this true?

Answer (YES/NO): NO